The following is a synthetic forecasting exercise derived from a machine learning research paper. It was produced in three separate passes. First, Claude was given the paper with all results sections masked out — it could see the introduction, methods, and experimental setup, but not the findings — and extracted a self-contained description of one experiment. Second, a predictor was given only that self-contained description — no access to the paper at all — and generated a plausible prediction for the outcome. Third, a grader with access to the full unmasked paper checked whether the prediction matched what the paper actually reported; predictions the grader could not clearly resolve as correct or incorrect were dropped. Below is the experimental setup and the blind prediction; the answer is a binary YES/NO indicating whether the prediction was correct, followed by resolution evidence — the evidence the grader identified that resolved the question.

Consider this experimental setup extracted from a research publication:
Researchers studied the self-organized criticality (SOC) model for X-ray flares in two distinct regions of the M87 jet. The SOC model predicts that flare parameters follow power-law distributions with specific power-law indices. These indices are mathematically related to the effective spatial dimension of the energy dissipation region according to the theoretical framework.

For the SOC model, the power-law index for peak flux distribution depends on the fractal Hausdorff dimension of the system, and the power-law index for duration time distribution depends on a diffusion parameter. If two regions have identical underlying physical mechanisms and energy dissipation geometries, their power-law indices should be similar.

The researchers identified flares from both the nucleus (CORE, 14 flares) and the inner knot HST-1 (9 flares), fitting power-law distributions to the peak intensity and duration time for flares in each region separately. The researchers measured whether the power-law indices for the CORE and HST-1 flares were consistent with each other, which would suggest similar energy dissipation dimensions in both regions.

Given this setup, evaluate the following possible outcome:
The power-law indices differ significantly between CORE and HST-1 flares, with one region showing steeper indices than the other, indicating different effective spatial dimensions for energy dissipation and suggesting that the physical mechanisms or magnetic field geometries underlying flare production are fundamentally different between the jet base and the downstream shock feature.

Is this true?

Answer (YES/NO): NO